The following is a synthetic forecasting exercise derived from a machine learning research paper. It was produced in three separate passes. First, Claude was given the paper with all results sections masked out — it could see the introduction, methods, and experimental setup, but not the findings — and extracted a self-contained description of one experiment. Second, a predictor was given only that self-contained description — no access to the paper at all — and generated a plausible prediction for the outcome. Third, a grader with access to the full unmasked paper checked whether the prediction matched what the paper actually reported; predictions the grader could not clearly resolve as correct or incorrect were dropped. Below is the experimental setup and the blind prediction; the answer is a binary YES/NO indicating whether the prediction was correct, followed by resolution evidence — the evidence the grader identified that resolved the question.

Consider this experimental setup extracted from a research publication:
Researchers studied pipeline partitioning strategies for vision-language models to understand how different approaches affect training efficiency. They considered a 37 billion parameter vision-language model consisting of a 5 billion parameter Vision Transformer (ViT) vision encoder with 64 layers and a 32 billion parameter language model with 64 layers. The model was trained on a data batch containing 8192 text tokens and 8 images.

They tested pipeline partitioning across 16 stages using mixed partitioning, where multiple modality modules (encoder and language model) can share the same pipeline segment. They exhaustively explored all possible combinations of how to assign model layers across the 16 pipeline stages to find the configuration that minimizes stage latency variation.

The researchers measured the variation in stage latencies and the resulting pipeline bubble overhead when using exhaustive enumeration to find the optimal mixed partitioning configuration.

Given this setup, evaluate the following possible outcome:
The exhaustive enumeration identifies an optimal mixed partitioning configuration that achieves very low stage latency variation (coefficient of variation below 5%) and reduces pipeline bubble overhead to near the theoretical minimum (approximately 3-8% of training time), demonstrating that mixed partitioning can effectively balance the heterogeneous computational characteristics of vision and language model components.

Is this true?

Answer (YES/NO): NO